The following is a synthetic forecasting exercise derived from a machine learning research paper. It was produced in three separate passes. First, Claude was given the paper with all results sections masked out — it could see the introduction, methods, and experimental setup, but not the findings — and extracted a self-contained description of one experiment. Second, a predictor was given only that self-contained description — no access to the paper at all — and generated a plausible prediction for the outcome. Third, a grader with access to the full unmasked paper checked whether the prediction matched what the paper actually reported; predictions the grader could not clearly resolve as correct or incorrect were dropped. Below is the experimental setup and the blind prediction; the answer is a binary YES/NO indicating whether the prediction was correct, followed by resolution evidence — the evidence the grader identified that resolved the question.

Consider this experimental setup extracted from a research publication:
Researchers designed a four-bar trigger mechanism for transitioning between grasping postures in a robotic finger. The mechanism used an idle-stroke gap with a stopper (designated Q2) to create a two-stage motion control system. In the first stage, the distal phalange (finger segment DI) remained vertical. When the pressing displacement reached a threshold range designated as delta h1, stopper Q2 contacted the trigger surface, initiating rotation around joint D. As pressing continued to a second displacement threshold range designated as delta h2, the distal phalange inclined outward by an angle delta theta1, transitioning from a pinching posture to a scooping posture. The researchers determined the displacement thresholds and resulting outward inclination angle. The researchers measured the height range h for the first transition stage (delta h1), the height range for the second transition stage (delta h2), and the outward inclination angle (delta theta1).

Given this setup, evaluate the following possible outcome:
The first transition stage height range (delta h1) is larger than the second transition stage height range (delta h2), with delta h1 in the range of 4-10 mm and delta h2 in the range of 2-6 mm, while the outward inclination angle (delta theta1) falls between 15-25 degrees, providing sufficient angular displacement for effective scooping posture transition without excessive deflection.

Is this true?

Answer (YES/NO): NO